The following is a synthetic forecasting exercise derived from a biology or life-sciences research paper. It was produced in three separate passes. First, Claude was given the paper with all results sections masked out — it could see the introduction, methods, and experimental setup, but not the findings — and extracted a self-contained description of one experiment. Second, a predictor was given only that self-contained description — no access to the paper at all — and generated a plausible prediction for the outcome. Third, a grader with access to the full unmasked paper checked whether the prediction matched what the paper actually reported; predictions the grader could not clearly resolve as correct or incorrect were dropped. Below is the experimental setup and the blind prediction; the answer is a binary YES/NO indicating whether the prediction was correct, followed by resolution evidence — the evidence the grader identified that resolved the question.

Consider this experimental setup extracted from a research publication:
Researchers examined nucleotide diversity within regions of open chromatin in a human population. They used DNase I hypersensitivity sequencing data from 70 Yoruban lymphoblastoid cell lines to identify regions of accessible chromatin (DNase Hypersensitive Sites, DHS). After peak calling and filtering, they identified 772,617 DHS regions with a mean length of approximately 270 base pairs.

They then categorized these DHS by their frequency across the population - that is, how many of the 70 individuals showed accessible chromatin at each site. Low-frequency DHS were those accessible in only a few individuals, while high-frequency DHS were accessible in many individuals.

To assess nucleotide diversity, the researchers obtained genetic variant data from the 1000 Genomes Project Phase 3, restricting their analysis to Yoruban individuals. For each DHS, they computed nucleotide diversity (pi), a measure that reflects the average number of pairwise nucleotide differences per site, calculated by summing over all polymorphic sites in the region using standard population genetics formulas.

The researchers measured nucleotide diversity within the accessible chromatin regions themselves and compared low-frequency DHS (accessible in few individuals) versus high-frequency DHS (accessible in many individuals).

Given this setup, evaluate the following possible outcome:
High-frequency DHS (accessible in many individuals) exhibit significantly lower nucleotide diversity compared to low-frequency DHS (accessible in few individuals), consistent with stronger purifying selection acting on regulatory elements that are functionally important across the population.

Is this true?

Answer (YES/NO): NO